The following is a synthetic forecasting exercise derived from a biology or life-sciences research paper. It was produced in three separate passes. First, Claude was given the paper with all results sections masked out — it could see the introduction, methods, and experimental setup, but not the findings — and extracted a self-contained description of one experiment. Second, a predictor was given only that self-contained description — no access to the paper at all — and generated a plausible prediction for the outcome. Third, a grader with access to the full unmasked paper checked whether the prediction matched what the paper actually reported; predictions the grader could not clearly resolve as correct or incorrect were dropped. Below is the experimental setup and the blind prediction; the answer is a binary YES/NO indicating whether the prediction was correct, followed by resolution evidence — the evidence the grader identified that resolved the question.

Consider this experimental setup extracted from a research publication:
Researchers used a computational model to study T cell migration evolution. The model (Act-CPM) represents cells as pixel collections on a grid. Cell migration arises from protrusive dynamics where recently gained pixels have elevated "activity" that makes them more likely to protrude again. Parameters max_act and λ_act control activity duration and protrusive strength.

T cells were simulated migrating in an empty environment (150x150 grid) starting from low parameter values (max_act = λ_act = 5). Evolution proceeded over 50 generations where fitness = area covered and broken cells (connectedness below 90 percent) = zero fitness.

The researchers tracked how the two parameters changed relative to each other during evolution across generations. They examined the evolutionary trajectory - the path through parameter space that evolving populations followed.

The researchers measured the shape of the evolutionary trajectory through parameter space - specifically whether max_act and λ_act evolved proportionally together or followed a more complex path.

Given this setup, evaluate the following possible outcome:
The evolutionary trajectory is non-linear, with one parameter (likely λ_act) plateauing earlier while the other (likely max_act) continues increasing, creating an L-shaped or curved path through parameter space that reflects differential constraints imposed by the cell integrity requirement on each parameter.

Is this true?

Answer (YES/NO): NO